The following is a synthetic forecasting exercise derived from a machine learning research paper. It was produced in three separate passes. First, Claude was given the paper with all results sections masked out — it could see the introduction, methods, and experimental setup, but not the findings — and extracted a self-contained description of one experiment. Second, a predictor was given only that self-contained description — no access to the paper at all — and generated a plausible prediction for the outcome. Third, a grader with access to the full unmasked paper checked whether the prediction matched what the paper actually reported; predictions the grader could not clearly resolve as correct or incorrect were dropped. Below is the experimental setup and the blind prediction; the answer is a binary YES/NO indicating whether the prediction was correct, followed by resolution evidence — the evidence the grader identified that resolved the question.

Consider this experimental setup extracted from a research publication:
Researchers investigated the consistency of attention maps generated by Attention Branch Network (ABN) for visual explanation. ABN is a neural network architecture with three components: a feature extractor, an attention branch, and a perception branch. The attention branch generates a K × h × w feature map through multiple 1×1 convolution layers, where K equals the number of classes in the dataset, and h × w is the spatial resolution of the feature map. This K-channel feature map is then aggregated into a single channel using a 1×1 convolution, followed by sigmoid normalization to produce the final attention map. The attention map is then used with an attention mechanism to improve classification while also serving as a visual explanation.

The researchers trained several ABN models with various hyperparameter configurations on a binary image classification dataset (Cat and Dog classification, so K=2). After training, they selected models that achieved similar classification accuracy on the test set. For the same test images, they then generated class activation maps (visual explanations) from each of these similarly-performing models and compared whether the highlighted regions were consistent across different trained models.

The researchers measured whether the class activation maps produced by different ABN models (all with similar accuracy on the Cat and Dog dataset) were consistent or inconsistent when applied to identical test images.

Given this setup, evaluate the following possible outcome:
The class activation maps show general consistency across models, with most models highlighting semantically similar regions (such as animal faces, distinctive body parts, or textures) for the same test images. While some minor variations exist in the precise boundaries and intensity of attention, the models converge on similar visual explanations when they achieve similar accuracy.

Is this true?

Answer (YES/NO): NO